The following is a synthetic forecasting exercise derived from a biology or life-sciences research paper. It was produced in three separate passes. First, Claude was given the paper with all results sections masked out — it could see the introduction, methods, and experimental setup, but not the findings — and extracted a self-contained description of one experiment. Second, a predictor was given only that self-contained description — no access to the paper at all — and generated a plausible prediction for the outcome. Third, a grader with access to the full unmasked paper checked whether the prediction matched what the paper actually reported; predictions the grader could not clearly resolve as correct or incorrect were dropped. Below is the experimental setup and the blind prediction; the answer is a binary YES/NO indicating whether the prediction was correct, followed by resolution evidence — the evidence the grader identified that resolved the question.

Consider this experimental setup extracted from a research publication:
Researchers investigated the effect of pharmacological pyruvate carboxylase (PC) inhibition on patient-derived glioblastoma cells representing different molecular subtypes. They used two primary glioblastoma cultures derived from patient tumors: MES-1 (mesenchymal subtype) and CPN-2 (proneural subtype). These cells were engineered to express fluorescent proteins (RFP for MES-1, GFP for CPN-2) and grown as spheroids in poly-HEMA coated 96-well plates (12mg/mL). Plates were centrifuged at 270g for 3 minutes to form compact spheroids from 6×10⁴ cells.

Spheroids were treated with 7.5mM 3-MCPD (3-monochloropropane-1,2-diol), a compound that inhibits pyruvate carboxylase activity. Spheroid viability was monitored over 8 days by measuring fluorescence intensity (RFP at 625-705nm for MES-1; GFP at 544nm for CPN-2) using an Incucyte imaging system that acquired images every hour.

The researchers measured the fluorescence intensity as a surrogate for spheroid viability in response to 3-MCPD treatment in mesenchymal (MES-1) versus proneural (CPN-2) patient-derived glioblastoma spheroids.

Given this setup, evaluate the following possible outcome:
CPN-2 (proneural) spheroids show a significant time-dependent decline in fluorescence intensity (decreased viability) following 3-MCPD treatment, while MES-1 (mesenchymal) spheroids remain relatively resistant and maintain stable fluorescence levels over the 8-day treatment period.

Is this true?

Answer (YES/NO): NO